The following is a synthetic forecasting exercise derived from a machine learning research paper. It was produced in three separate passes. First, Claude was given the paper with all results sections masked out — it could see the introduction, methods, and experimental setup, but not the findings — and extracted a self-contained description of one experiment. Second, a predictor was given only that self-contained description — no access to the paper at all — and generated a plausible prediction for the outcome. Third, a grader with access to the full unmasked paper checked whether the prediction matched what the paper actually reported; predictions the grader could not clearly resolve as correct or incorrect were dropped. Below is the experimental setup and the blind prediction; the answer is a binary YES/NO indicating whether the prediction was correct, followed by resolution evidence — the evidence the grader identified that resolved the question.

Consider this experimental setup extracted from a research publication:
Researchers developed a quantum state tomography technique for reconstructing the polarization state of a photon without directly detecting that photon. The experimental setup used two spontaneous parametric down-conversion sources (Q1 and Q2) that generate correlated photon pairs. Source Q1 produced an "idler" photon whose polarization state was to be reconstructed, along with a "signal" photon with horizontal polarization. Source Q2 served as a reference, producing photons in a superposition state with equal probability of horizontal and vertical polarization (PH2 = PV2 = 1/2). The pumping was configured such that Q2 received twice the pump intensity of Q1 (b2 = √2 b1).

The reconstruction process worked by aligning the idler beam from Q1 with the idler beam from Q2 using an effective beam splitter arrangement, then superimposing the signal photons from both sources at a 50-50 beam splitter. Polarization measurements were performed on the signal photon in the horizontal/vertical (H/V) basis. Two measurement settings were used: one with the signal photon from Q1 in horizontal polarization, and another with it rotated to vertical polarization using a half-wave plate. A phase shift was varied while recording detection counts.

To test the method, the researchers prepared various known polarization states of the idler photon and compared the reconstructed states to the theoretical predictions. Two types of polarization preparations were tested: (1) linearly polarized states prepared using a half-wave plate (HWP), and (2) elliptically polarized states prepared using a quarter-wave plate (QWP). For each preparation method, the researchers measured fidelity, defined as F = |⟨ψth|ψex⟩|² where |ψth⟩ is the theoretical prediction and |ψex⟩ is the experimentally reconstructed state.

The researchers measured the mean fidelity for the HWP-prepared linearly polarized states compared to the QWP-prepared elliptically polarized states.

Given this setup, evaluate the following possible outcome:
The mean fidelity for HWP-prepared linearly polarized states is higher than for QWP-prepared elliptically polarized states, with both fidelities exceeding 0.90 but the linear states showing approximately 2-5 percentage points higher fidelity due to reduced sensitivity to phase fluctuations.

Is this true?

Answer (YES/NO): YES